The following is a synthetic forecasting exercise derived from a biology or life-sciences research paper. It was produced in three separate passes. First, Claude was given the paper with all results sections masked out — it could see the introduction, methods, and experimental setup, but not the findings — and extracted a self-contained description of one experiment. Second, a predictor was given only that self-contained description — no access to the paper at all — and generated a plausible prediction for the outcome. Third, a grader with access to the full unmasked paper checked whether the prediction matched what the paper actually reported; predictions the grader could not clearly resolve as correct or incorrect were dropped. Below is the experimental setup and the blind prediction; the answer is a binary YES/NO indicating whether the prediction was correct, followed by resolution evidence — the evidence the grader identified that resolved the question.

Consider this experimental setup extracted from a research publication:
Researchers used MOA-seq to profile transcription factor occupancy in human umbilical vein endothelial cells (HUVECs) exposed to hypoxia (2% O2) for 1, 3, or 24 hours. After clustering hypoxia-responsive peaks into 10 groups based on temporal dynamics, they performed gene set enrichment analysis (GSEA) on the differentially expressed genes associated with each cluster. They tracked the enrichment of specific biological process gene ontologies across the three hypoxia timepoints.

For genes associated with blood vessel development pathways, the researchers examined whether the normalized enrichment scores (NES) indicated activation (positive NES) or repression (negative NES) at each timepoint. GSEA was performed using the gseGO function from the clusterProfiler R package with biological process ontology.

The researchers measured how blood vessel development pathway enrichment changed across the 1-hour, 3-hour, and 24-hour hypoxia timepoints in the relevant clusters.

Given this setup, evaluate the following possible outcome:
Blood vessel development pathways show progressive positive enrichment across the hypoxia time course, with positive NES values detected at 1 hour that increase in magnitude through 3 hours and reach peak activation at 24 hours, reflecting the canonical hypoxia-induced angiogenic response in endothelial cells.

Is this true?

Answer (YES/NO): NO